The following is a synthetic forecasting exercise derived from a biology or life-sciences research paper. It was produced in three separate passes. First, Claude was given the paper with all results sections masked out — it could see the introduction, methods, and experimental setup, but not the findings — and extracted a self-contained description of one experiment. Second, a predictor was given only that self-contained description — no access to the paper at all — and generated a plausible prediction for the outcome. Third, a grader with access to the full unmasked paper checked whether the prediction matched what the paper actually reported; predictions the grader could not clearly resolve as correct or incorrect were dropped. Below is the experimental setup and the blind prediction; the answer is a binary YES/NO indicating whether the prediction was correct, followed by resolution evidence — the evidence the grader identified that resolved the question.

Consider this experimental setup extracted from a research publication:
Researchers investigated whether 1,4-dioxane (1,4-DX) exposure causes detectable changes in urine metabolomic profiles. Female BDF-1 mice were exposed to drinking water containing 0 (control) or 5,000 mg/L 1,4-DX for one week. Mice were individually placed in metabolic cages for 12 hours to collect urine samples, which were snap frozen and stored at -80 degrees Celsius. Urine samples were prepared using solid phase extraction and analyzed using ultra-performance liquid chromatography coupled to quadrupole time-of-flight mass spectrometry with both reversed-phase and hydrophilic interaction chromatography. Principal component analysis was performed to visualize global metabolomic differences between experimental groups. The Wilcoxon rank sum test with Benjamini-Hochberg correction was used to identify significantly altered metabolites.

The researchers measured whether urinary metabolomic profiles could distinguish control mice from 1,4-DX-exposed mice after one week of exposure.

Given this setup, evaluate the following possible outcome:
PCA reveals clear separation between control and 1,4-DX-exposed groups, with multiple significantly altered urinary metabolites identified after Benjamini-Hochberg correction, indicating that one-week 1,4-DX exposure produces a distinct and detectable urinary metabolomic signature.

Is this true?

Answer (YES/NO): NO